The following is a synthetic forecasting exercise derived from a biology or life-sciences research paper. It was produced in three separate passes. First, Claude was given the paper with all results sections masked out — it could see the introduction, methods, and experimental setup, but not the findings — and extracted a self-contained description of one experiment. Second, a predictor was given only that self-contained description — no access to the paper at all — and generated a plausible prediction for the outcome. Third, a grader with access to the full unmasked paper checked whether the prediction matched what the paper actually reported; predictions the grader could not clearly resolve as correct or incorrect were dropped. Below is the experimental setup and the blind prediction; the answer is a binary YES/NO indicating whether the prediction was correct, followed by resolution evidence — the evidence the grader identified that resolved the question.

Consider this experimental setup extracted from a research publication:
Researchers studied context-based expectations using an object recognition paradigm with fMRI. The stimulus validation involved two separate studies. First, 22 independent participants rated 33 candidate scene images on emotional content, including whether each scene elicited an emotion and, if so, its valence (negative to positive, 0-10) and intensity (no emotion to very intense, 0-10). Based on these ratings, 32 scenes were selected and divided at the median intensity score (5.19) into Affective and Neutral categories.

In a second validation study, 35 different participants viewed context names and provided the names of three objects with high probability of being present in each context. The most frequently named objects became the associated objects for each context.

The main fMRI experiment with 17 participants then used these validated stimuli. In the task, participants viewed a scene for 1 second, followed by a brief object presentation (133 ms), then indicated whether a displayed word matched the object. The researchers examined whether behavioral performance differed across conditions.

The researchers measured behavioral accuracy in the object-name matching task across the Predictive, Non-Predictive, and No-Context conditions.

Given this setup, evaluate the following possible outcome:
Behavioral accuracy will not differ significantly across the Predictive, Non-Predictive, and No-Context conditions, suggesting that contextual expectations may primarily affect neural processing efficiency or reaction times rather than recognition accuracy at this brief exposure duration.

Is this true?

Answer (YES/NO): YES